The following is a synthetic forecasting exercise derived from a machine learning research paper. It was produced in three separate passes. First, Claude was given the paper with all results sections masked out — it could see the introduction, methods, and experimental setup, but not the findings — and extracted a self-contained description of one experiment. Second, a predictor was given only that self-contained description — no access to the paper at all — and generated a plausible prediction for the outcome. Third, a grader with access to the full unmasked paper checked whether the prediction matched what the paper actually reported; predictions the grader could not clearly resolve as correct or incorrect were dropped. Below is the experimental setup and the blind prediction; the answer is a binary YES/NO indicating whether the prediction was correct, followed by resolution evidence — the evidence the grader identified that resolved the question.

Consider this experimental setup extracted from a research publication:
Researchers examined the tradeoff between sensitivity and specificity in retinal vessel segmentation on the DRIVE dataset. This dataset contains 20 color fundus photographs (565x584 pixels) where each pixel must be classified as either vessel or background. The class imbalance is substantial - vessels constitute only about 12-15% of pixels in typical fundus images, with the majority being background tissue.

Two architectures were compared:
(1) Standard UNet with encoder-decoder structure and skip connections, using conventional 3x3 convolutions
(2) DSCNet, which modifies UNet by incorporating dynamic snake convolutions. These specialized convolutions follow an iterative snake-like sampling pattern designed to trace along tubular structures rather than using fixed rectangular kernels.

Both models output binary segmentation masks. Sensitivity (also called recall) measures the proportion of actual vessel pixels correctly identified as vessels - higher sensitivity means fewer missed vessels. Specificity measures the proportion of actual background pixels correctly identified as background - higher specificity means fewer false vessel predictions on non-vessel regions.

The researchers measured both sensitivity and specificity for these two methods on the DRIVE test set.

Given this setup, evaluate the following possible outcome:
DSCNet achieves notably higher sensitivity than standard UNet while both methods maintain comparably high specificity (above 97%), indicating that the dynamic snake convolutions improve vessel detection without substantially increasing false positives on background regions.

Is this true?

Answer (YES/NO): NO